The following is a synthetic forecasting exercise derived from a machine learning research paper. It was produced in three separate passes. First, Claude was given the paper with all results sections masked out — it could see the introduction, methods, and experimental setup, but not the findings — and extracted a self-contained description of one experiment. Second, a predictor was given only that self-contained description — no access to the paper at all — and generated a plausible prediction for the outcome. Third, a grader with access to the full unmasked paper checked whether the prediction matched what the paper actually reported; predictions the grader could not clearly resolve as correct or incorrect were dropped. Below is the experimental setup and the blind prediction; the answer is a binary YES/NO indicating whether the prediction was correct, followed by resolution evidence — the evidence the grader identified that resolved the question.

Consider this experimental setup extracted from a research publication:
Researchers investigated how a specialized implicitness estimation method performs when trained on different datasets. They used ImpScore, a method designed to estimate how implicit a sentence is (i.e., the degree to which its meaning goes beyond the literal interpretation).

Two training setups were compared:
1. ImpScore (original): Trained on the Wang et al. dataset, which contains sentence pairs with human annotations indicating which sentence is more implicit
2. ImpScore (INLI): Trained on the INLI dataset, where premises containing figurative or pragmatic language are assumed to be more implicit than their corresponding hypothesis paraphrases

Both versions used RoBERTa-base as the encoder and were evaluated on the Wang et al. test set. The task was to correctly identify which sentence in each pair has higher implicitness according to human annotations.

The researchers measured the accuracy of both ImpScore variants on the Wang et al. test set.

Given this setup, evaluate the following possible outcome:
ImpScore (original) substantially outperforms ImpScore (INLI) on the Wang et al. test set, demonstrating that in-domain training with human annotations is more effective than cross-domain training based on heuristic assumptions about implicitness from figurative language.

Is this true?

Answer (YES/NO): YES